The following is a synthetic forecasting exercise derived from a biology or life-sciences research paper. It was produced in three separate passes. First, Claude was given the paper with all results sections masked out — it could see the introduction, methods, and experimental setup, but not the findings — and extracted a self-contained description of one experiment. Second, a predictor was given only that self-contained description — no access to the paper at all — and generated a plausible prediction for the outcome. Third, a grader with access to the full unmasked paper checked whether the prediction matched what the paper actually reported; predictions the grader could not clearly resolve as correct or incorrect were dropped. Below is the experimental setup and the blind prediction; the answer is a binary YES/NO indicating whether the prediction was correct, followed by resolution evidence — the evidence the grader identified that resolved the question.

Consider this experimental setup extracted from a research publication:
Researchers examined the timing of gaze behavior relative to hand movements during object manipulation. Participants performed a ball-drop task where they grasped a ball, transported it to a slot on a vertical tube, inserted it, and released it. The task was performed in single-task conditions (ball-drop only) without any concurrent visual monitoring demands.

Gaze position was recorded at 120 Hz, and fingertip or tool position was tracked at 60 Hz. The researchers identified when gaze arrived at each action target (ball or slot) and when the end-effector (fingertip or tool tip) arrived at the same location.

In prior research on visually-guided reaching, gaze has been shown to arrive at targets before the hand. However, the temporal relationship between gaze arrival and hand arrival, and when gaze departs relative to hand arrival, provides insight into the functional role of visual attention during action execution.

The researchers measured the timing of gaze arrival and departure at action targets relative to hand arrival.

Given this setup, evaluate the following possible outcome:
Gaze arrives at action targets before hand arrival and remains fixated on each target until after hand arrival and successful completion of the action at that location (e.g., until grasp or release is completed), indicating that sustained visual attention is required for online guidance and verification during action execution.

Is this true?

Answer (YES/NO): NO